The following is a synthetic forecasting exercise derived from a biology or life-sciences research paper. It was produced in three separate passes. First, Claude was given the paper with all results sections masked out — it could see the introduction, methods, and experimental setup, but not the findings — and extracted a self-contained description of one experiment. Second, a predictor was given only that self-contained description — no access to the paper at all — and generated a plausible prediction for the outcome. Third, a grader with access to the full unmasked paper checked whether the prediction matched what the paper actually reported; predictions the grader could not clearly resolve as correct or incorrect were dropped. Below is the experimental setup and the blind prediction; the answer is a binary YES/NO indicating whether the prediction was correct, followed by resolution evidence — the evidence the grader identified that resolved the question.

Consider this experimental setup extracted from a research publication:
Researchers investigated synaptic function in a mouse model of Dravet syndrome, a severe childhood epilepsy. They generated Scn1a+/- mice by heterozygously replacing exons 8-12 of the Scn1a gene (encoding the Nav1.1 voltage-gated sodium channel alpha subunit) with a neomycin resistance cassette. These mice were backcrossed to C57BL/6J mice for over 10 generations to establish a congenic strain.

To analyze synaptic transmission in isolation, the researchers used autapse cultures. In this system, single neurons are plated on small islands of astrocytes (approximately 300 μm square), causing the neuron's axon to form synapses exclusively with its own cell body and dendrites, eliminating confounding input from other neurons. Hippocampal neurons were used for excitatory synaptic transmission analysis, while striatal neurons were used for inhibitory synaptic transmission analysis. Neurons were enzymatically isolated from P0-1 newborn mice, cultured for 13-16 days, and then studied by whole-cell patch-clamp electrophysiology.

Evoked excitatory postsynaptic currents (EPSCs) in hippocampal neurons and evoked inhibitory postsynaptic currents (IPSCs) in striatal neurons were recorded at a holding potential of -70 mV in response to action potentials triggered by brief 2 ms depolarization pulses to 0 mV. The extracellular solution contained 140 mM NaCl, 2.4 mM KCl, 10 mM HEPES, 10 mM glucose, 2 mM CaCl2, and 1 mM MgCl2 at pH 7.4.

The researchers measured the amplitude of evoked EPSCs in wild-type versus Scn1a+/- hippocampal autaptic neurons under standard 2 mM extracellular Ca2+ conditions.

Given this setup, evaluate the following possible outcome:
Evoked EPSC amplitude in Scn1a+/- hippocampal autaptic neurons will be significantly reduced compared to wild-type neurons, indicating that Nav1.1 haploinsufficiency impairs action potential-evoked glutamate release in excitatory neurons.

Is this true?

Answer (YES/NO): NO